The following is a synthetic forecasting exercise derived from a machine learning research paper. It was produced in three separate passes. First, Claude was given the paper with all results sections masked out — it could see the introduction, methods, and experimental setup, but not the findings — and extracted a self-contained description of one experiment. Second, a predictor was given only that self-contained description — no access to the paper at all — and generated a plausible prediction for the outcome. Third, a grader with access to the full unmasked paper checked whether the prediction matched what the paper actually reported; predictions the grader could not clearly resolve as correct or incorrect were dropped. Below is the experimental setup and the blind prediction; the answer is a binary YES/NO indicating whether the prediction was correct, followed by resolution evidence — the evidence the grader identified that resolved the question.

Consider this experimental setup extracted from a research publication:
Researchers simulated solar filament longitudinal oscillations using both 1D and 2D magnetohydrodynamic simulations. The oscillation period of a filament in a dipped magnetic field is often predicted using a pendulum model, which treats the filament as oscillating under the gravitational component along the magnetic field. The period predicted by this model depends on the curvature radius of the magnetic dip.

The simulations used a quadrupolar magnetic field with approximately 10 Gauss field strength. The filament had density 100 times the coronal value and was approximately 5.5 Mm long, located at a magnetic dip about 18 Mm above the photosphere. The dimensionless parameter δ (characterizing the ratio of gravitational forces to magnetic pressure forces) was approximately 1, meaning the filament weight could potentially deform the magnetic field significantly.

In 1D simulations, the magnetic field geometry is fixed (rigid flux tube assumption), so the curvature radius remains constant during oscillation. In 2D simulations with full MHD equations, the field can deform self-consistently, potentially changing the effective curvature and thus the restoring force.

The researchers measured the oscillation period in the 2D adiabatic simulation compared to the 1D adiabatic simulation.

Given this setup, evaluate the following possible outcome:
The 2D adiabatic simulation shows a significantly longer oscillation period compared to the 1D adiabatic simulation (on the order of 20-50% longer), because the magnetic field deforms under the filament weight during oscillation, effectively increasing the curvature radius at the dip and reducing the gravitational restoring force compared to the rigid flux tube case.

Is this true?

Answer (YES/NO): NO